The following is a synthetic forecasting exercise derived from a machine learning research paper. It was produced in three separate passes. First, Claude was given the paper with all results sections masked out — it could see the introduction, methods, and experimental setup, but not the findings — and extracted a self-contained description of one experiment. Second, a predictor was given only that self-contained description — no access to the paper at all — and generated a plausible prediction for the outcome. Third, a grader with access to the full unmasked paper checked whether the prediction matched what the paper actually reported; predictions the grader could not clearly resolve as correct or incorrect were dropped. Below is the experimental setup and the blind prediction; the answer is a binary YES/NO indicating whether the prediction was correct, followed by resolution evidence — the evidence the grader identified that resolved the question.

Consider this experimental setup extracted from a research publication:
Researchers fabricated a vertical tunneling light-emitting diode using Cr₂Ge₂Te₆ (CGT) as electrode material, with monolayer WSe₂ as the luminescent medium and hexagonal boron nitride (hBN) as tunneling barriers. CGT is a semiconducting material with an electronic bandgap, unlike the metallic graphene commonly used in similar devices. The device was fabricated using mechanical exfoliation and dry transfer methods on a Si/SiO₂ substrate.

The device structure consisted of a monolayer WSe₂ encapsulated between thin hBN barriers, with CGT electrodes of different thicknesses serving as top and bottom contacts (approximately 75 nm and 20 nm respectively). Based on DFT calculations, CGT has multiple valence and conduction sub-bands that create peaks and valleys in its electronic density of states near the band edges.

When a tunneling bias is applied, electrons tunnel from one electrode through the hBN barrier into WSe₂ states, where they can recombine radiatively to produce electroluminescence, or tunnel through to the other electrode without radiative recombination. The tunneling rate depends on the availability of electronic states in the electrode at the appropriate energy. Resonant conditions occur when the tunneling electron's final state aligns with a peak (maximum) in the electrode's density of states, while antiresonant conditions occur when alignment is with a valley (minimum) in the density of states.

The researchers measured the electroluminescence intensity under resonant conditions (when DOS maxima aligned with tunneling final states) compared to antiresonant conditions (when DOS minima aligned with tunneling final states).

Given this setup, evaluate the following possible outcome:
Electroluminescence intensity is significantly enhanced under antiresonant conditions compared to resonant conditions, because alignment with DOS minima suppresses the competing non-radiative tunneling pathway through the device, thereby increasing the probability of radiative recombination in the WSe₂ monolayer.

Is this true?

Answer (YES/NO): YES